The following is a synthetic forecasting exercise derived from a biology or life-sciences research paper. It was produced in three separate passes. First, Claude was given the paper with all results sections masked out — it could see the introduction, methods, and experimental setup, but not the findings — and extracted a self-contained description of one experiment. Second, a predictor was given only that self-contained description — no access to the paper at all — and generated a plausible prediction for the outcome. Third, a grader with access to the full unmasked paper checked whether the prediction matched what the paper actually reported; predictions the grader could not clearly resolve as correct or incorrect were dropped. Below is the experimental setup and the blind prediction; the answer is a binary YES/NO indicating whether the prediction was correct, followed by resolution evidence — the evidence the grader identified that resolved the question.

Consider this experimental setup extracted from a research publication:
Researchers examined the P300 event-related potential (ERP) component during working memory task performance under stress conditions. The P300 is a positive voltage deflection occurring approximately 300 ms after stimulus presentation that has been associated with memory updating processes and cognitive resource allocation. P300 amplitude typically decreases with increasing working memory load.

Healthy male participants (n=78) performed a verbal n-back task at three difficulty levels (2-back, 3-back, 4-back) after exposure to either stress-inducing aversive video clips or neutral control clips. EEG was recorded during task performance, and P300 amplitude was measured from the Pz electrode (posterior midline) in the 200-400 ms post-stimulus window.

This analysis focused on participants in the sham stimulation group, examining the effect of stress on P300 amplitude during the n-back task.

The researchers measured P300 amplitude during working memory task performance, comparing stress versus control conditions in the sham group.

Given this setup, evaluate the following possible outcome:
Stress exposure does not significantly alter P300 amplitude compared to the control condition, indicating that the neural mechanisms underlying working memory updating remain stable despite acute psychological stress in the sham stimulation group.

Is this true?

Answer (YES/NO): YES